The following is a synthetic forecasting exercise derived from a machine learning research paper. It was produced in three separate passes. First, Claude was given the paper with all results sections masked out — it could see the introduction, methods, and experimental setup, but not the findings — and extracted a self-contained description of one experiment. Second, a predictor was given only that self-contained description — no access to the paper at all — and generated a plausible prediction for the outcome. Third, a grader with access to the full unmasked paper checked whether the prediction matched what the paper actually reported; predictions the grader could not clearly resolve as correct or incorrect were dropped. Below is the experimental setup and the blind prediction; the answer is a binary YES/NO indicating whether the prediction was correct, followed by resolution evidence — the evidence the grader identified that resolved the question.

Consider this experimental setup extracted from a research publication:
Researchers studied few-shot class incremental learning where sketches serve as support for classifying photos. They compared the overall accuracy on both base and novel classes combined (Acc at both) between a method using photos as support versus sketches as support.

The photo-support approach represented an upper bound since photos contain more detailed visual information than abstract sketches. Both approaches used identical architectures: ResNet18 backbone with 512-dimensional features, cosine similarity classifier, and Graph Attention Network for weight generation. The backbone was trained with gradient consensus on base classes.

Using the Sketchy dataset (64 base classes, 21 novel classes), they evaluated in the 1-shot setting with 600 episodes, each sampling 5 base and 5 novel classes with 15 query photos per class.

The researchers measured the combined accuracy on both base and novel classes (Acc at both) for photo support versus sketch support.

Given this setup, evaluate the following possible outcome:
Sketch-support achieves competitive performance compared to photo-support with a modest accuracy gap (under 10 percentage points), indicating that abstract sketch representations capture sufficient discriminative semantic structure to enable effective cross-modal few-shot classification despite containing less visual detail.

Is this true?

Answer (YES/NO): YES